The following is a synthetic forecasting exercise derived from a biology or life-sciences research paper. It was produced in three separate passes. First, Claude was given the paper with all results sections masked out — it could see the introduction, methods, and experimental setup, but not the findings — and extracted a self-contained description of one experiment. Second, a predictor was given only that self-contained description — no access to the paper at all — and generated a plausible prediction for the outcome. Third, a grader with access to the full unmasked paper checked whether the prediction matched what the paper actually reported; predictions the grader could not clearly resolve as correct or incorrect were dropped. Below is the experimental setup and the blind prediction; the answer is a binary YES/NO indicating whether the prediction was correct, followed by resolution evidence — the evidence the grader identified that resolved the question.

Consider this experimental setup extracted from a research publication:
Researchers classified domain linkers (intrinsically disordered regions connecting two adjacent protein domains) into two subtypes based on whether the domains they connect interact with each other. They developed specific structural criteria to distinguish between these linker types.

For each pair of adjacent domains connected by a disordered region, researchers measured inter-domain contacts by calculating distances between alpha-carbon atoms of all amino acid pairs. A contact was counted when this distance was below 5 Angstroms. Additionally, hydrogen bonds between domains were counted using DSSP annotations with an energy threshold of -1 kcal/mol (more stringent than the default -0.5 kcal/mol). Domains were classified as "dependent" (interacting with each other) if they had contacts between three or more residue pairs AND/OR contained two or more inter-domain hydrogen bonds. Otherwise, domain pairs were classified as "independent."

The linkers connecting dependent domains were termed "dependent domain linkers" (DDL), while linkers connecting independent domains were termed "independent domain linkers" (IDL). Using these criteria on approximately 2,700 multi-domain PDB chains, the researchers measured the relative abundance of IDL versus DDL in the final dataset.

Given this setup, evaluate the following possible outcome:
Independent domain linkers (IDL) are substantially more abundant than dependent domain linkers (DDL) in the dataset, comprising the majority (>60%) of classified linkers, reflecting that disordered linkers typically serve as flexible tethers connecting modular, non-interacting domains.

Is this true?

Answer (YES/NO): YES